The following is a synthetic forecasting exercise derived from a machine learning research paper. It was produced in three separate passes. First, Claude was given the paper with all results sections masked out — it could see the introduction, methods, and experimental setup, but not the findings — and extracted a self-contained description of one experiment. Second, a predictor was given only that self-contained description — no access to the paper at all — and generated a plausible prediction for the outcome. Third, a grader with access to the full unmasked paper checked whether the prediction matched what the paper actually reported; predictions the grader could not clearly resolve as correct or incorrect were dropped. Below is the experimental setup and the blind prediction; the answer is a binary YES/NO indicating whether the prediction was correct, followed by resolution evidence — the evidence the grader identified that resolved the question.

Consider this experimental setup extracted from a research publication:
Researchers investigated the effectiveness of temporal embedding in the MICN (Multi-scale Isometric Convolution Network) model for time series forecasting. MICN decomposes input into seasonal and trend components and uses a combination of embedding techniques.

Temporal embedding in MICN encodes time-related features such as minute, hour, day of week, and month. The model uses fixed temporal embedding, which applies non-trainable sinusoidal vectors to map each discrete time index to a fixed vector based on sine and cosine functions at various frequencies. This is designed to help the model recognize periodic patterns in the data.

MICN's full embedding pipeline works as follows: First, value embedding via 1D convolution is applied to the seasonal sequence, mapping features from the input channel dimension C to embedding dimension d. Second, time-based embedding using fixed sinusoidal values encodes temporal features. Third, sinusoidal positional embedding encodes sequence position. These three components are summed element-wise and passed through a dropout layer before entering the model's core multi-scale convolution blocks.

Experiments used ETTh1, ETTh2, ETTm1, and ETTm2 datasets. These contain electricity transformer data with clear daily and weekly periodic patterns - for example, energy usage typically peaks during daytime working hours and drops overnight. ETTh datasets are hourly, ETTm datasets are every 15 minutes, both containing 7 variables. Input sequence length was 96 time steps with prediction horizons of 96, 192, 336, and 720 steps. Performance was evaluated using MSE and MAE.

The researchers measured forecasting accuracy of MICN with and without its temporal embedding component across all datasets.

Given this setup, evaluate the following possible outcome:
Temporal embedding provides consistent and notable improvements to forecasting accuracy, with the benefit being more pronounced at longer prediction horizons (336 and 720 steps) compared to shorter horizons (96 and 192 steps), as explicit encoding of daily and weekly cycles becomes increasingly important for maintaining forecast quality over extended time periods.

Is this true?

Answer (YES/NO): NO